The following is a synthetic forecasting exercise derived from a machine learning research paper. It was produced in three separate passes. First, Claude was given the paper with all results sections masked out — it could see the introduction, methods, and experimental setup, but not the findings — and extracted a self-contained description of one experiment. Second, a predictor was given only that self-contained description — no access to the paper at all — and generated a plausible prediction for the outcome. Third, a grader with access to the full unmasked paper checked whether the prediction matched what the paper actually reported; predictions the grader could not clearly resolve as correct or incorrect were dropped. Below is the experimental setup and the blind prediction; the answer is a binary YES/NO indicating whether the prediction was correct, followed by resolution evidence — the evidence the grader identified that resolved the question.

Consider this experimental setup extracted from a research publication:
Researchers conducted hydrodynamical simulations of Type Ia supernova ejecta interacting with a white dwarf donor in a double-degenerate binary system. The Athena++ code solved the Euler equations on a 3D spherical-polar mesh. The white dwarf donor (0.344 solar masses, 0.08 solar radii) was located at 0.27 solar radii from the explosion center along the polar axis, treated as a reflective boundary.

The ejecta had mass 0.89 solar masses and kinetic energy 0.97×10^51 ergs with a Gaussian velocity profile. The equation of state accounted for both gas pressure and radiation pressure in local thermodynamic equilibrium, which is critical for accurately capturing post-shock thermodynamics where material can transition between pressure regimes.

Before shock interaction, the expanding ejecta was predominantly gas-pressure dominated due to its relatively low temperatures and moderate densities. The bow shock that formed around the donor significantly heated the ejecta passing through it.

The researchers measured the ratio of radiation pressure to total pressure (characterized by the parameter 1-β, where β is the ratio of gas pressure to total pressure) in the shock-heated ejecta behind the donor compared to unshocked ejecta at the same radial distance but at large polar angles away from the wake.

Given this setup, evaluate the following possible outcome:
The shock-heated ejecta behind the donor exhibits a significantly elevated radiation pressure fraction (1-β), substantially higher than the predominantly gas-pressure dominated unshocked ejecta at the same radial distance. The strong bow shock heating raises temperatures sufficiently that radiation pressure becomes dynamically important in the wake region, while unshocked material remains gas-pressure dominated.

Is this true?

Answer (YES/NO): YES